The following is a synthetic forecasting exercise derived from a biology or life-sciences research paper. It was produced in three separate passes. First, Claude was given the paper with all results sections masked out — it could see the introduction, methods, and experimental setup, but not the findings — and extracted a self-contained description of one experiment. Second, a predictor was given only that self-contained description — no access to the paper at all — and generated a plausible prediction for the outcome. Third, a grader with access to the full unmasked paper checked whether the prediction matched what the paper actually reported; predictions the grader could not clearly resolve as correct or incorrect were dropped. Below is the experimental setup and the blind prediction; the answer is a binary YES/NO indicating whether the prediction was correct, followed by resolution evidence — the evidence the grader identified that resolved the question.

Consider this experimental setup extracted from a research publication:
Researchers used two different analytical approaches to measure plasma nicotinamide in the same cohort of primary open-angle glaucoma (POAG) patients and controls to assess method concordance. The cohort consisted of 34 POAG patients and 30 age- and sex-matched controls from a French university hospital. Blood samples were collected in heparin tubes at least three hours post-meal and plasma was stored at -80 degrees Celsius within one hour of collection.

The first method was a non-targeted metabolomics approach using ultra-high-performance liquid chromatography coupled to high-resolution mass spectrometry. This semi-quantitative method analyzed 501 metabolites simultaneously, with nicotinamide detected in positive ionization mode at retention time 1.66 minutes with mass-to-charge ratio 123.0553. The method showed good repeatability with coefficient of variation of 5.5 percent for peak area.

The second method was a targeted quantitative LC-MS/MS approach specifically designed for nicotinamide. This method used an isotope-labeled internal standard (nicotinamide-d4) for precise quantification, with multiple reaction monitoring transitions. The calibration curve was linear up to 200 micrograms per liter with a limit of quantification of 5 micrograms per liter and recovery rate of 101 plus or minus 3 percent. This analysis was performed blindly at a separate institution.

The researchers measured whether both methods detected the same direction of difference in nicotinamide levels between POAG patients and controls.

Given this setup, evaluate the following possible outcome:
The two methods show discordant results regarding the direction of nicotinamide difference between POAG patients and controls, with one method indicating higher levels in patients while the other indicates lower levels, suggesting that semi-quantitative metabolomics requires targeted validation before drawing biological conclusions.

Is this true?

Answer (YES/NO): NO